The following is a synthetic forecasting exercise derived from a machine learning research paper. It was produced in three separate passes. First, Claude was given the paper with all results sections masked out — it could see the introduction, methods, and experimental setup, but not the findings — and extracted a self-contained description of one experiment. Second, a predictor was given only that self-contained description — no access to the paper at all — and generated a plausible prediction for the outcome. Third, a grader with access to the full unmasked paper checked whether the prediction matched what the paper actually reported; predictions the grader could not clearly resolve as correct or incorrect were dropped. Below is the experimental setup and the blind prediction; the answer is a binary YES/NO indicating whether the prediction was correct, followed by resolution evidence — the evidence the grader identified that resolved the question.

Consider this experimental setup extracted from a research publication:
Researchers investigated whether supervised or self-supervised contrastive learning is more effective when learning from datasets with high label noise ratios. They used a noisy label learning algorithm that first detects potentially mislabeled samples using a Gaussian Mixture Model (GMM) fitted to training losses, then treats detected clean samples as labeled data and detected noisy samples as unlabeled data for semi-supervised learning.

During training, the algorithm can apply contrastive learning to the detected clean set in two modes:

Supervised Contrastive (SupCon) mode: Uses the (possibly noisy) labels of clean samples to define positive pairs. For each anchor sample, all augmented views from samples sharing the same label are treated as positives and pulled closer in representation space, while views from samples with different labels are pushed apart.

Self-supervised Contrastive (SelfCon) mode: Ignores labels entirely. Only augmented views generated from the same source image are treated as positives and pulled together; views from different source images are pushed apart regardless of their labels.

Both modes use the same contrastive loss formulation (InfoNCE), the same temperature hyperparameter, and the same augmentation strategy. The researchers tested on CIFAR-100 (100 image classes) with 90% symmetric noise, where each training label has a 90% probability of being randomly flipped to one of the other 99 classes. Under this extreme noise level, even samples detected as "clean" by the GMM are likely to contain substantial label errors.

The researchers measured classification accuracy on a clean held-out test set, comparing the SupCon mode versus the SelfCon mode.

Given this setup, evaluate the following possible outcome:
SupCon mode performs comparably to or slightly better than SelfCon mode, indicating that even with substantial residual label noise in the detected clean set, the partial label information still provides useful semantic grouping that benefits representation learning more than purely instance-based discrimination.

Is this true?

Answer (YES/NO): NO